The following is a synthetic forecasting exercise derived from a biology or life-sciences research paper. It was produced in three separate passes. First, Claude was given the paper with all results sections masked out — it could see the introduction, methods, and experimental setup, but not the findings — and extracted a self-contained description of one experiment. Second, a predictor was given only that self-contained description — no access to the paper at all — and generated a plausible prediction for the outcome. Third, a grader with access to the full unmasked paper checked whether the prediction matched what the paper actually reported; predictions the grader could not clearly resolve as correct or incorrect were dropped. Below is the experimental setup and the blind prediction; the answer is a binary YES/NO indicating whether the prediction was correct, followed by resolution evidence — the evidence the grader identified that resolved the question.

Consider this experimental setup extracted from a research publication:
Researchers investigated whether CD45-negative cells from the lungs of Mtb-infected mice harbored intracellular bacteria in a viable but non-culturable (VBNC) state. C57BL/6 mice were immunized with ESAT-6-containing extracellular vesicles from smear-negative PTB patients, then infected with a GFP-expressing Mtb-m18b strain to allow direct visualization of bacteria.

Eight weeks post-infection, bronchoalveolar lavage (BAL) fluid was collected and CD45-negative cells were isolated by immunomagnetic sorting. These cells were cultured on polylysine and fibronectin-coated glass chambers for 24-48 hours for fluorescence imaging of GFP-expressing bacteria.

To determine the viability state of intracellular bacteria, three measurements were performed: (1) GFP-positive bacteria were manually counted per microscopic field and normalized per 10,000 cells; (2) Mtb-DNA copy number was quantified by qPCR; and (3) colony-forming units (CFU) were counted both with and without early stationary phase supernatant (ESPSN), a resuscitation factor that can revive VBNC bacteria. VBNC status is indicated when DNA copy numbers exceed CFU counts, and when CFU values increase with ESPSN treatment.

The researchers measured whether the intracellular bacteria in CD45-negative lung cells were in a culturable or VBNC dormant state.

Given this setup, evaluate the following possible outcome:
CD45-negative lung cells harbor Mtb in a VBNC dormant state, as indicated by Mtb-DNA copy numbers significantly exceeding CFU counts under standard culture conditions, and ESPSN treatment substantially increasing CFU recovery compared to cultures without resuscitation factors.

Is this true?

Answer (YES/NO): YES